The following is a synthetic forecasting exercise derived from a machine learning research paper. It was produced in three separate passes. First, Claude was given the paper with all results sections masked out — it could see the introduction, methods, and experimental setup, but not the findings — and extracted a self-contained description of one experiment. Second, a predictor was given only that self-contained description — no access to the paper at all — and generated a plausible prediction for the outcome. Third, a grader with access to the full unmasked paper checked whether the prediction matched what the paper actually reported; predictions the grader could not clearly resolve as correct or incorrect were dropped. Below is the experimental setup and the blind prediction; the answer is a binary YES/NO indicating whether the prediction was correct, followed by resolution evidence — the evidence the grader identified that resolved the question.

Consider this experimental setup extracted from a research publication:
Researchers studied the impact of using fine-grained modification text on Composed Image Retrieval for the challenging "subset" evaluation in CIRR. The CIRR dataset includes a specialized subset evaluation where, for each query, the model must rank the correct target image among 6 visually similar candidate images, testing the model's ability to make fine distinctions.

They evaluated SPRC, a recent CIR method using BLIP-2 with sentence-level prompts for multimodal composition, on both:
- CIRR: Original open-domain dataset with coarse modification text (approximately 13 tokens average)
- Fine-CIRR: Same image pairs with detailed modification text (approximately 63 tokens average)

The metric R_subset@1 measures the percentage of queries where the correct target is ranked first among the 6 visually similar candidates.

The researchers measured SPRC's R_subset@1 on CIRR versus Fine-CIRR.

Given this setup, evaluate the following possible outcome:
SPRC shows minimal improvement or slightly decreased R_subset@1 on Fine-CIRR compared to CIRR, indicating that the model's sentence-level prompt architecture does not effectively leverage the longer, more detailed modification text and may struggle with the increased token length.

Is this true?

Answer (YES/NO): NO